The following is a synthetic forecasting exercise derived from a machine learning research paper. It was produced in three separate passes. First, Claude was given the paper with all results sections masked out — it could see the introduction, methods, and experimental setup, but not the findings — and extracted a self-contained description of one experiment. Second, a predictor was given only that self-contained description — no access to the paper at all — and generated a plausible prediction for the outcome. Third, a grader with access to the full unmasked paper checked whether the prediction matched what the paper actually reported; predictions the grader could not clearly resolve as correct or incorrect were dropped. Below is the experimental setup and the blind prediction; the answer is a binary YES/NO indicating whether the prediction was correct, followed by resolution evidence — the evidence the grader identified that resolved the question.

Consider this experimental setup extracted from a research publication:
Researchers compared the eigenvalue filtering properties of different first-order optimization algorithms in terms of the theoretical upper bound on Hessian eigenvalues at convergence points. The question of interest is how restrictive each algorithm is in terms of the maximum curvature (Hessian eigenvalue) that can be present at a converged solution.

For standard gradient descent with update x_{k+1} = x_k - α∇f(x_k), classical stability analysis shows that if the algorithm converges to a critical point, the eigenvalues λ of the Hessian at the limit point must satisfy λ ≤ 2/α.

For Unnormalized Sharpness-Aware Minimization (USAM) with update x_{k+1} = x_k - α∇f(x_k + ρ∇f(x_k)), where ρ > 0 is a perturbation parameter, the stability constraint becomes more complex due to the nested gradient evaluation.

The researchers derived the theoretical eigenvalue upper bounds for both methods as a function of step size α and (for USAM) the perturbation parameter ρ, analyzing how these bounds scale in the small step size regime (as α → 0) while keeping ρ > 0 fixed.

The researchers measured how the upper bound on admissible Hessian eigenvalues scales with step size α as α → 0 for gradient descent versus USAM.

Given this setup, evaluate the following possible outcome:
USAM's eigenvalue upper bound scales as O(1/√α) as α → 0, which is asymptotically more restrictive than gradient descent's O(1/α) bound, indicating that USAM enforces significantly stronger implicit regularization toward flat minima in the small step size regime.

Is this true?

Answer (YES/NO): YES